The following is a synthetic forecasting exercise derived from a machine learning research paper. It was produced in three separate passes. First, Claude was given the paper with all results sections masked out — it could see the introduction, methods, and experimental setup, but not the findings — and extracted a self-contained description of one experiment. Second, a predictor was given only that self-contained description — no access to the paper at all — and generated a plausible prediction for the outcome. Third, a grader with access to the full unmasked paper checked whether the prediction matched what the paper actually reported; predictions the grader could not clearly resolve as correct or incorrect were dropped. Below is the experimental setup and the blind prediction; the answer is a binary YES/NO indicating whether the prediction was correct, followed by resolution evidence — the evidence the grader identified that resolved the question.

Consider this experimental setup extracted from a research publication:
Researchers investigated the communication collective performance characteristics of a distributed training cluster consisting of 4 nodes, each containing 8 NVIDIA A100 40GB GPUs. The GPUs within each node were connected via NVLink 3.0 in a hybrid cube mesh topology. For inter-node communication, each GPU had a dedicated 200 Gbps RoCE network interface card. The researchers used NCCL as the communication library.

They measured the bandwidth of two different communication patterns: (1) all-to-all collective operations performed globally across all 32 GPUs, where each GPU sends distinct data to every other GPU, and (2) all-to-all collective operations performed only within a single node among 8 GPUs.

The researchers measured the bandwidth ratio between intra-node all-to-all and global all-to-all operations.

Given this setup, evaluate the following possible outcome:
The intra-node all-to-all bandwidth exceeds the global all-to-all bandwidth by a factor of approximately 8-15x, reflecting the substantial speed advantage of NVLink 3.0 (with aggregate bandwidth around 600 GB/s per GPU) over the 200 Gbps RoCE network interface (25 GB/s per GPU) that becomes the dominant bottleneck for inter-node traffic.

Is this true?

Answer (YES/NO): NO